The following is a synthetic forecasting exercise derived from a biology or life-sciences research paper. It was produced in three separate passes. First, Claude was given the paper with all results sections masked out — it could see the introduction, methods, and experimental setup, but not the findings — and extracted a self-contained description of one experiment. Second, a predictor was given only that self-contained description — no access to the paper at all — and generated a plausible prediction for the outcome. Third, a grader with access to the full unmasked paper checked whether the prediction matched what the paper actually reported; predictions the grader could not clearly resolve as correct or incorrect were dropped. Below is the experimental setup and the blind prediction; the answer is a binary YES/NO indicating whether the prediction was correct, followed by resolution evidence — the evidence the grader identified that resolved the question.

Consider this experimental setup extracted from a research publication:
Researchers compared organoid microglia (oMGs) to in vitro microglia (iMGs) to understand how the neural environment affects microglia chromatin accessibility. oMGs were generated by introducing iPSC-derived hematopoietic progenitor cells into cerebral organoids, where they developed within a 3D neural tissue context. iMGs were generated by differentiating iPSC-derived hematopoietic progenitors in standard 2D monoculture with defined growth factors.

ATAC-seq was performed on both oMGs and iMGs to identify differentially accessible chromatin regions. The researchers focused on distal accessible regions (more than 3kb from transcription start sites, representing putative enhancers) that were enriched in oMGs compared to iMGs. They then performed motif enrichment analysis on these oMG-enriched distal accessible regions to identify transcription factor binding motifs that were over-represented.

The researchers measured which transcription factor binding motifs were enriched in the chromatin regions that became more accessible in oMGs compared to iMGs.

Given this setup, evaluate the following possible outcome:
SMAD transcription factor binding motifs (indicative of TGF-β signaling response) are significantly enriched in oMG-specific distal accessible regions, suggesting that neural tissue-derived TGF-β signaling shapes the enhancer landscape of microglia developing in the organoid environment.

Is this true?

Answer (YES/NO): NO